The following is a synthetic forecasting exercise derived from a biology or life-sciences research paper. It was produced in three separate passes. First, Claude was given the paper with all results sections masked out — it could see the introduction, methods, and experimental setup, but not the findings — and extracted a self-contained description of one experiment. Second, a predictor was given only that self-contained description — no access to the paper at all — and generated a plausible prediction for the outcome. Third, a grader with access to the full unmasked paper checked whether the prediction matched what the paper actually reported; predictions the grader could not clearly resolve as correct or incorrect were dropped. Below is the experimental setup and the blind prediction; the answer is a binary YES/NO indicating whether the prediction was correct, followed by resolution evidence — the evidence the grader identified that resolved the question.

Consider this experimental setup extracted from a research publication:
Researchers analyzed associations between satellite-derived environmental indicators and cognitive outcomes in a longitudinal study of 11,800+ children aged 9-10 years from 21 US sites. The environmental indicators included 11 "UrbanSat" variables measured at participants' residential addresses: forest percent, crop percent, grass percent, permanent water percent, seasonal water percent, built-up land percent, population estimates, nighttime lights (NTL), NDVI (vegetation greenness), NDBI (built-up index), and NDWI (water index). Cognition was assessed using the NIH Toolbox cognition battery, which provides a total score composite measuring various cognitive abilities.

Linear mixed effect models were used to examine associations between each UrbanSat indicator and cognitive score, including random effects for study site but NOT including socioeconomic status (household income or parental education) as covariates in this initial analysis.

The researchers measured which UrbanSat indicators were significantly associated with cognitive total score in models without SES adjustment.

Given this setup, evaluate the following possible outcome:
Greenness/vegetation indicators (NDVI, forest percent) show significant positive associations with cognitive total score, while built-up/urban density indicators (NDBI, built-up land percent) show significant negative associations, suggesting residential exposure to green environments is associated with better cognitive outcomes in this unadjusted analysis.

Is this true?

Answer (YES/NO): NO